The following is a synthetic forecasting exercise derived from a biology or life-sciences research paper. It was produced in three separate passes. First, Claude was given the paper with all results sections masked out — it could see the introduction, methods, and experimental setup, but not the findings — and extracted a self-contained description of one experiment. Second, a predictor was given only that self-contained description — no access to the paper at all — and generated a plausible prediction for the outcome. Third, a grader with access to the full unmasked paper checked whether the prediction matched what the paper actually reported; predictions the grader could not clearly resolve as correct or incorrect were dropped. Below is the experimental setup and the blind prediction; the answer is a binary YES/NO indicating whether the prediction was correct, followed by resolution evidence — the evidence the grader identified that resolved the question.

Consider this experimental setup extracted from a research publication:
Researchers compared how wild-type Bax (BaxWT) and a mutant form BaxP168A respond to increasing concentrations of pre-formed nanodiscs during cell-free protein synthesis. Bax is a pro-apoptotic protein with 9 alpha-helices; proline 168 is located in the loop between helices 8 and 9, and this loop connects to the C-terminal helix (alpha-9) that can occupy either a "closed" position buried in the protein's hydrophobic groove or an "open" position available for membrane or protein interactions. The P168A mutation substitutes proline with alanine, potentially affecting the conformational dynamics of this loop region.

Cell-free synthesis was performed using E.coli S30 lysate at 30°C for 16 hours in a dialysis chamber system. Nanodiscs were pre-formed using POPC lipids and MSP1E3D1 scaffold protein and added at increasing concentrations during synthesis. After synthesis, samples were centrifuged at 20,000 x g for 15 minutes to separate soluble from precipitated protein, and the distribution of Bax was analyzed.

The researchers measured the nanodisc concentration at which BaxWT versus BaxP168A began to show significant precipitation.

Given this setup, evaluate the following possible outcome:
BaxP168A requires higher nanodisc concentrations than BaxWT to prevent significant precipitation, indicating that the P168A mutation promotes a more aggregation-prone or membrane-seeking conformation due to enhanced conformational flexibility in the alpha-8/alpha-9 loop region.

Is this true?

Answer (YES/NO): NO